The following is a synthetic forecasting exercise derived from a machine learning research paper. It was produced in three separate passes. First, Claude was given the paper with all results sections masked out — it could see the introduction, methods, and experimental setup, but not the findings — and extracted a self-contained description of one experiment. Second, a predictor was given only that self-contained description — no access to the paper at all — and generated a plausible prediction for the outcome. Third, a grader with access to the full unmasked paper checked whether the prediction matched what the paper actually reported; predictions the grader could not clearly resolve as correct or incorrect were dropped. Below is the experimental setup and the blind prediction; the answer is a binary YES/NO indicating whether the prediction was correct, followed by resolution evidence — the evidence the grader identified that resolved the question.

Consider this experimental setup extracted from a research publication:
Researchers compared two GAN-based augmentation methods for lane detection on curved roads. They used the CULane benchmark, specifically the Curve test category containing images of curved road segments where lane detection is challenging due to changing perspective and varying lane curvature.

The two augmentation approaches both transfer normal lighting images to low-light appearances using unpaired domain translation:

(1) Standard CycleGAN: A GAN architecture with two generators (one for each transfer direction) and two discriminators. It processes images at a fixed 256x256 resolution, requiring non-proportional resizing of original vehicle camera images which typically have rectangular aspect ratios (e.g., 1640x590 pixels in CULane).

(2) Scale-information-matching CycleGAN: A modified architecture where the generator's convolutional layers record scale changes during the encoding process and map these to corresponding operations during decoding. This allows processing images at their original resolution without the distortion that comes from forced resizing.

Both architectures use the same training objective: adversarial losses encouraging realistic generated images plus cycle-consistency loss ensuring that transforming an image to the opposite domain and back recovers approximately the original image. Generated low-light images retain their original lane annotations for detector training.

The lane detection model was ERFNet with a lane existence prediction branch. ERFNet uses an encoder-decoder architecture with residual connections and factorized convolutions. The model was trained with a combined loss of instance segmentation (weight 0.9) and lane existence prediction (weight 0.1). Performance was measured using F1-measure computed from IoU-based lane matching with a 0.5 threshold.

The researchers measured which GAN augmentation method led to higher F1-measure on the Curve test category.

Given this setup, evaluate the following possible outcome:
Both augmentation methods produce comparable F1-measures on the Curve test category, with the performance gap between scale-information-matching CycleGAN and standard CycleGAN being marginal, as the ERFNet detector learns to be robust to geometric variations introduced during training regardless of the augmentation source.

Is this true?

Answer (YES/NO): NO